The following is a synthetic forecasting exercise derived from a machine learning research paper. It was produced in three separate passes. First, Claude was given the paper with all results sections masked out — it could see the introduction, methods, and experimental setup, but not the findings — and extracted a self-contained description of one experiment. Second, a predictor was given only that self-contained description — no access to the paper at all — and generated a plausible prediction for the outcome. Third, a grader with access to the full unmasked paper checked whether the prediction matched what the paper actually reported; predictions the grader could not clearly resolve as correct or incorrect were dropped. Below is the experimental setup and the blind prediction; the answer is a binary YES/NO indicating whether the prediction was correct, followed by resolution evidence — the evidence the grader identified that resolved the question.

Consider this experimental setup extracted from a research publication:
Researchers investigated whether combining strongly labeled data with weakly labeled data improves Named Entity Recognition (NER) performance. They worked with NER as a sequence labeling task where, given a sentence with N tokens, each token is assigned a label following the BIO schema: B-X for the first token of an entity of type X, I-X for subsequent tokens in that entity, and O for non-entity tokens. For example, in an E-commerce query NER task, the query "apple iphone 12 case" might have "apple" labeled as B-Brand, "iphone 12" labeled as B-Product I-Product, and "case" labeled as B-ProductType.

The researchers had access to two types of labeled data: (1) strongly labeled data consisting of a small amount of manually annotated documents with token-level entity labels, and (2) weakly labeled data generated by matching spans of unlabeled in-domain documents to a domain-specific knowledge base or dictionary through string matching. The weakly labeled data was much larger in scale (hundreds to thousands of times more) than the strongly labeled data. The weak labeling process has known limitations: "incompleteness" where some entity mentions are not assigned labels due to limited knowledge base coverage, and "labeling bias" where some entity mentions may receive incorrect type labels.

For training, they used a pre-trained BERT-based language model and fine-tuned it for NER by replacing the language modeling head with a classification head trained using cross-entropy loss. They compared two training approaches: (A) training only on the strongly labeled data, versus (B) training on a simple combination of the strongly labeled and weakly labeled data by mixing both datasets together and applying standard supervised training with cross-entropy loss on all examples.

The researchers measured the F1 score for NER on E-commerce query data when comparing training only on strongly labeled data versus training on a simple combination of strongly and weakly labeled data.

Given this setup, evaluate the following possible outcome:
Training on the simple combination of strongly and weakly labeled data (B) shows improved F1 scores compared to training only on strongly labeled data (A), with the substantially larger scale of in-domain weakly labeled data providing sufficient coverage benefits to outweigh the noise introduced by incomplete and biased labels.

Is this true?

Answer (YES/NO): NO